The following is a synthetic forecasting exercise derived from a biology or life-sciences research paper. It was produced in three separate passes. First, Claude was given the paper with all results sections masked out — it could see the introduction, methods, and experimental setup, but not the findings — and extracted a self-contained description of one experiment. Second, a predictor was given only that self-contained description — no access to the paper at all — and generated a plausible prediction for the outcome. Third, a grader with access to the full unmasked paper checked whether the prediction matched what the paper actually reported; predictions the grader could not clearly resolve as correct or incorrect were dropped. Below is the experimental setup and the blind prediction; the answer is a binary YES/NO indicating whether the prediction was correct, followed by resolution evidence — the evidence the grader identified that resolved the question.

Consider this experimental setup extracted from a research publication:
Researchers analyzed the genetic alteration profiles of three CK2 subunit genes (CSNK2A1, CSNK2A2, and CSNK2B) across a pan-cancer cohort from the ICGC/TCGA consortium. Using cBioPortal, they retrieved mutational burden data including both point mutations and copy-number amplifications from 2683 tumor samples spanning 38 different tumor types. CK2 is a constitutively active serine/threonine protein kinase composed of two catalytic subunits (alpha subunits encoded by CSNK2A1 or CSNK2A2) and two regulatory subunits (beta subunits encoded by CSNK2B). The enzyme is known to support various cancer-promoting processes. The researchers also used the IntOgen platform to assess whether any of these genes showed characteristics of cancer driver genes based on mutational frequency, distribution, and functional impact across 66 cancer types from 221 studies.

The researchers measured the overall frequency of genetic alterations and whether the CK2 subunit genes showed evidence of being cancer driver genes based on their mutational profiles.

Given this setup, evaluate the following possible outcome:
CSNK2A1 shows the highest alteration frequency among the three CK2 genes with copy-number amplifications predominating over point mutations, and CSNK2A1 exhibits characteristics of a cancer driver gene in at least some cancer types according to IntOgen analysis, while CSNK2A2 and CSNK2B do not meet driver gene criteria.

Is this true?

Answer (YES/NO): NO